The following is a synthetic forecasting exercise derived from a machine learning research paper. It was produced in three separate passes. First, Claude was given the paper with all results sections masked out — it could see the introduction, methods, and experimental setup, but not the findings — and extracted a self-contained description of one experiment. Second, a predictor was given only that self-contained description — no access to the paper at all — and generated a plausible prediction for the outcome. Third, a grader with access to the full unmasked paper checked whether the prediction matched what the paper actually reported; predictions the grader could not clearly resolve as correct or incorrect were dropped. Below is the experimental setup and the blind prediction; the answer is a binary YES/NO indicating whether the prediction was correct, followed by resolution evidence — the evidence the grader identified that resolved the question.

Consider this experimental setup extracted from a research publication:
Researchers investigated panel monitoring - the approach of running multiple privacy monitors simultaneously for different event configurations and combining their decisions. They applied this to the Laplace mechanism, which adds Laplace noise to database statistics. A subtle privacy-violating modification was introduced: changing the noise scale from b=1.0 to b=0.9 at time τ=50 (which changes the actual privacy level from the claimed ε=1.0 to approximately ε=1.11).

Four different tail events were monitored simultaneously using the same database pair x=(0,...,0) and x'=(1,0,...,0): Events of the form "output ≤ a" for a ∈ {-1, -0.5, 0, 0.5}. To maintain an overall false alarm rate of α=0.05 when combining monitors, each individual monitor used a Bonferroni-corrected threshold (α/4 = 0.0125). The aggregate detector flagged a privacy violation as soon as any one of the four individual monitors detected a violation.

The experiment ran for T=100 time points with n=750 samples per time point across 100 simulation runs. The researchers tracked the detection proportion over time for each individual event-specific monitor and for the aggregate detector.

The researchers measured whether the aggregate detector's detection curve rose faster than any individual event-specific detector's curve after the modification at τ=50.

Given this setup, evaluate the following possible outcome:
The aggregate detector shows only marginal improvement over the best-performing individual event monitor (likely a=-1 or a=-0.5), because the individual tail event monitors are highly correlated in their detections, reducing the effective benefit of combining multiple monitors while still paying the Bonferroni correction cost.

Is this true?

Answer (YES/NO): NO